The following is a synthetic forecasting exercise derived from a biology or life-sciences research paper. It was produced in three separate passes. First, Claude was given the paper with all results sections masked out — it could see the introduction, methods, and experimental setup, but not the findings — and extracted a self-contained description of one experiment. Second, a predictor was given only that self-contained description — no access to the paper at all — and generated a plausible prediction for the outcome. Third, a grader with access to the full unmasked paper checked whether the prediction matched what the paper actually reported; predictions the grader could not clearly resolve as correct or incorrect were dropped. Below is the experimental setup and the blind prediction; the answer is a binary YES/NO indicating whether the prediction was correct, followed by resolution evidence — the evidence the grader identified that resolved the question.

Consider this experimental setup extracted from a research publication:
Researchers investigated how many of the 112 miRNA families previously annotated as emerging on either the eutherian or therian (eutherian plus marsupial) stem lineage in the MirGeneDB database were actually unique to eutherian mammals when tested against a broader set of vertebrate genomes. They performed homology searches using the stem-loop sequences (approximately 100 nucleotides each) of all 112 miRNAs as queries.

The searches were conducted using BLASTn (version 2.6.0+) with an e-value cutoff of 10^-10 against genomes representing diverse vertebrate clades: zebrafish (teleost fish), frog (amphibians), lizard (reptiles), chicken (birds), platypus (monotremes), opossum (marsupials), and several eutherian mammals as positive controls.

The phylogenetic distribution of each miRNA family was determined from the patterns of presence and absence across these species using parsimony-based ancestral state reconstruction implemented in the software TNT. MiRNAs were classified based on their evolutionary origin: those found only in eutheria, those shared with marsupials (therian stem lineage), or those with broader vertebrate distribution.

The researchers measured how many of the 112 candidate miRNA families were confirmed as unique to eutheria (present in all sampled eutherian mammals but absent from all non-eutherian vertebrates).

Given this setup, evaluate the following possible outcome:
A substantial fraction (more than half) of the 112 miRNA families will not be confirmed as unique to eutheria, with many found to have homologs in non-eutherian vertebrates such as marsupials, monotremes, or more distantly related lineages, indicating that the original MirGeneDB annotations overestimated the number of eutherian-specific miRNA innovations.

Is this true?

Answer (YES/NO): NO